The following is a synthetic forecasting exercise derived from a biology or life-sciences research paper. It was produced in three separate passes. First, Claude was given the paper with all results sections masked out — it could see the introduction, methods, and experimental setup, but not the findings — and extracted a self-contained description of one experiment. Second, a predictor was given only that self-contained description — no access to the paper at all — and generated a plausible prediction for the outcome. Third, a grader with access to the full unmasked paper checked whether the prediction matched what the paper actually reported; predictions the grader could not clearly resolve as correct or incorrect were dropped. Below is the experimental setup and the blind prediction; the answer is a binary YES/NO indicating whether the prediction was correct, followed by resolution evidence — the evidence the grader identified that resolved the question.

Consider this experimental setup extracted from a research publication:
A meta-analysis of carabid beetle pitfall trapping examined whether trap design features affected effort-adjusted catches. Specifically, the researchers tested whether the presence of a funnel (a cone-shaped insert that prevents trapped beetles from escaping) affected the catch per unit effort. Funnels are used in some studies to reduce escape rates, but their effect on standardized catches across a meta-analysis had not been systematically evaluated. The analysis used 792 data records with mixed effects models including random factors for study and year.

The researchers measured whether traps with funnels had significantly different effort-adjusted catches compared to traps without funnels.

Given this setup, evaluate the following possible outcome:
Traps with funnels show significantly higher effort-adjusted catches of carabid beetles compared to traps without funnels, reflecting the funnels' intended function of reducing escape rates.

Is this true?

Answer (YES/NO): NO